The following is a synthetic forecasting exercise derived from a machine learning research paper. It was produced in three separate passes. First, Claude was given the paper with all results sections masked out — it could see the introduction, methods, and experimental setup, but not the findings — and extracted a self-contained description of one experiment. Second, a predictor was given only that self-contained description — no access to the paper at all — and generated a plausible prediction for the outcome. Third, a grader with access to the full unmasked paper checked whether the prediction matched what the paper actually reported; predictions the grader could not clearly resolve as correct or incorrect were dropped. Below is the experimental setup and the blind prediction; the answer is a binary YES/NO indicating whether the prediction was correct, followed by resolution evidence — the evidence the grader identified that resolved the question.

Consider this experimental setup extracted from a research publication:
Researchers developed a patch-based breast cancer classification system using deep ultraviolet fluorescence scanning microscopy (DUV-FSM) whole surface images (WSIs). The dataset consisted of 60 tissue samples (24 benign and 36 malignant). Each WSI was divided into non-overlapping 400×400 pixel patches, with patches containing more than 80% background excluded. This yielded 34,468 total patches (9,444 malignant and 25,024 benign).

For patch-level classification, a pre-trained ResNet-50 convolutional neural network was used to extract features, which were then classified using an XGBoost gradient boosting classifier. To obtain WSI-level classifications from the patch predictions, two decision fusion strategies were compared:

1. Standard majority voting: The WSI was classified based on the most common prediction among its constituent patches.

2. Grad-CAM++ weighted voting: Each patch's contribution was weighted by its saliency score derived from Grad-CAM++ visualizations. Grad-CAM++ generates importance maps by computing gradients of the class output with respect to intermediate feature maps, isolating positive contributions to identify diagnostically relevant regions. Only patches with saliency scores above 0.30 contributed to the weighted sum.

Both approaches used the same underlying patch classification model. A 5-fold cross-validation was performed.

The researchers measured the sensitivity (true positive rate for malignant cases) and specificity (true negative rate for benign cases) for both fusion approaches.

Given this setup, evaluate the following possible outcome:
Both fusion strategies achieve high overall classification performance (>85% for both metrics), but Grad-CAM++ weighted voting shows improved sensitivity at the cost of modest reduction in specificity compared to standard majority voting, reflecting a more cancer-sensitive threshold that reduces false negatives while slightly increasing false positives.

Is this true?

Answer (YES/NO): YES